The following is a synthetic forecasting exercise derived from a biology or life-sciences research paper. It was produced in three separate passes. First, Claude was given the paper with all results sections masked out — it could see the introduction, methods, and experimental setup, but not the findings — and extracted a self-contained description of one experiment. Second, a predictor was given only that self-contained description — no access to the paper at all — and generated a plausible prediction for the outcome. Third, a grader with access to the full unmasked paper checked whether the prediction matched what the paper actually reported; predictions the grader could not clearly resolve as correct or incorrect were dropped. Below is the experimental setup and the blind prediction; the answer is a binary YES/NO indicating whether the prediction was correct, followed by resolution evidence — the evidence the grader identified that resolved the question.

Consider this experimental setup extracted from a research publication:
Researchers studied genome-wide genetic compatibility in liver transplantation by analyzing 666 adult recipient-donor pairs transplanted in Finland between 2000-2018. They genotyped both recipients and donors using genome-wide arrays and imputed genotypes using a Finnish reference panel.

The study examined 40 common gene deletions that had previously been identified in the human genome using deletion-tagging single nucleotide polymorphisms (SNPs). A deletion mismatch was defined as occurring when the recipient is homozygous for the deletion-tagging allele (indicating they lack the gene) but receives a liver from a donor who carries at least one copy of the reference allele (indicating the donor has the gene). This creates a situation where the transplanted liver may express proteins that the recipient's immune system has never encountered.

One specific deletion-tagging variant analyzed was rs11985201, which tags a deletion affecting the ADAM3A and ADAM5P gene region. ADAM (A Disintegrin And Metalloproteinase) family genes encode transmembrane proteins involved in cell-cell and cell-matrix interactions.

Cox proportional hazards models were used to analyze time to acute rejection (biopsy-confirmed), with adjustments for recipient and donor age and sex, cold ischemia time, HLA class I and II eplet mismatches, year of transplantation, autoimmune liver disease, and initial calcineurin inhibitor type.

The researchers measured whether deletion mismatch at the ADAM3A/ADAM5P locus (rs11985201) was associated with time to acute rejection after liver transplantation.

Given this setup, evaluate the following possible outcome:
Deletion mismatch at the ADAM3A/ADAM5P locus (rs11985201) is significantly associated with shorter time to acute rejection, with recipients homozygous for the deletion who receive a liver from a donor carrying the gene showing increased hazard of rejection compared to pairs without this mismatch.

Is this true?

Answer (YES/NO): NO